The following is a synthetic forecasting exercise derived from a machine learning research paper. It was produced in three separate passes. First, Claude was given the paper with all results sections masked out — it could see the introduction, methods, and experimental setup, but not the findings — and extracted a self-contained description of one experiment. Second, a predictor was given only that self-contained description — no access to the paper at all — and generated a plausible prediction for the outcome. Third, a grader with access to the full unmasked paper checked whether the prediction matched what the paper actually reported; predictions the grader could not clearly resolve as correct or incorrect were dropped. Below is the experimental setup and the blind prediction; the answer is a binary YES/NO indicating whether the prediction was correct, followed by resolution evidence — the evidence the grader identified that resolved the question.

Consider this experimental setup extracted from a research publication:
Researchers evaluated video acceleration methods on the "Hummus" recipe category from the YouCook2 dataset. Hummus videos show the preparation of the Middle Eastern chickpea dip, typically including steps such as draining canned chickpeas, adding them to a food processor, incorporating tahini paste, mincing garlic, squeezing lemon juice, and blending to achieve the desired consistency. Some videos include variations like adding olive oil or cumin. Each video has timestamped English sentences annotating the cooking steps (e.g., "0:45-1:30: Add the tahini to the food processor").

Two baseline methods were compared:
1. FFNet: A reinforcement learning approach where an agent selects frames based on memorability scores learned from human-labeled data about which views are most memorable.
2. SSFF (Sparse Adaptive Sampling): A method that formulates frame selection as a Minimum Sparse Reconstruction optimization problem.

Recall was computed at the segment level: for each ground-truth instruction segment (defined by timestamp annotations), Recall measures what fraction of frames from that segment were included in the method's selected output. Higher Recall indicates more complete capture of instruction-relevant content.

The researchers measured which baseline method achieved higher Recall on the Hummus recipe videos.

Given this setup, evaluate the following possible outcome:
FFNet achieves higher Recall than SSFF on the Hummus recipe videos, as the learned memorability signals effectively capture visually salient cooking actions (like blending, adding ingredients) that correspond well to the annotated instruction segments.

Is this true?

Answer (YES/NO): NO